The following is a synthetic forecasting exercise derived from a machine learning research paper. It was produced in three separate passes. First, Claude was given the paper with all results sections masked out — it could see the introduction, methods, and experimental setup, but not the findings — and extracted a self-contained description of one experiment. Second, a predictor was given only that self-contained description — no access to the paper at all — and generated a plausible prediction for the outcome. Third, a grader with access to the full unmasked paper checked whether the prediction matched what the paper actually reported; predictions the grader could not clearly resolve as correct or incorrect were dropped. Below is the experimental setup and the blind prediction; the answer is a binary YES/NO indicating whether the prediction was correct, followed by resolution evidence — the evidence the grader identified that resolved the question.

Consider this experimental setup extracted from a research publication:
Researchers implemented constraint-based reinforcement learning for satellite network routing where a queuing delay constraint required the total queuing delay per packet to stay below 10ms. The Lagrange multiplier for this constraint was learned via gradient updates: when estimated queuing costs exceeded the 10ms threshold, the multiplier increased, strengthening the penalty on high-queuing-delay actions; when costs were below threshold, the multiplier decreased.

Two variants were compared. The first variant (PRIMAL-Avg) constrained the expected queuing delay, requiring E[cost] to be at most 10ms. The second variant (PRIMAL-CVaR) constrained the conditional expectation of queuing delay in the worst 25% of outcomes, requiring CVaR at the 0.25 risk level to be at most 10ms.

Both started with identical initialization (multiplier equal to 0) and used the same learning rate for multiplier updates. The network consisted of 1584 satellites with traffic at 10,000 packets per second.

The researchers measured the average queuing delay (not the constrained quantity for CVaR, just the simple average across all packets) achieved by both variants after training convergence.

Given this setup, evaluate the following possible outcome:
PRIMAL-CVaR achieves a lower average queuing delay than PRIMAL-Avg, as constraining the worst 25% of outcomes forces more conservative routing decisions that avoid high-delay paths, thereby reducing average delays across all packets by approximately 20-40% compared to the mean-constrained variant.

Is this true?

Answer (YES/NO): NO